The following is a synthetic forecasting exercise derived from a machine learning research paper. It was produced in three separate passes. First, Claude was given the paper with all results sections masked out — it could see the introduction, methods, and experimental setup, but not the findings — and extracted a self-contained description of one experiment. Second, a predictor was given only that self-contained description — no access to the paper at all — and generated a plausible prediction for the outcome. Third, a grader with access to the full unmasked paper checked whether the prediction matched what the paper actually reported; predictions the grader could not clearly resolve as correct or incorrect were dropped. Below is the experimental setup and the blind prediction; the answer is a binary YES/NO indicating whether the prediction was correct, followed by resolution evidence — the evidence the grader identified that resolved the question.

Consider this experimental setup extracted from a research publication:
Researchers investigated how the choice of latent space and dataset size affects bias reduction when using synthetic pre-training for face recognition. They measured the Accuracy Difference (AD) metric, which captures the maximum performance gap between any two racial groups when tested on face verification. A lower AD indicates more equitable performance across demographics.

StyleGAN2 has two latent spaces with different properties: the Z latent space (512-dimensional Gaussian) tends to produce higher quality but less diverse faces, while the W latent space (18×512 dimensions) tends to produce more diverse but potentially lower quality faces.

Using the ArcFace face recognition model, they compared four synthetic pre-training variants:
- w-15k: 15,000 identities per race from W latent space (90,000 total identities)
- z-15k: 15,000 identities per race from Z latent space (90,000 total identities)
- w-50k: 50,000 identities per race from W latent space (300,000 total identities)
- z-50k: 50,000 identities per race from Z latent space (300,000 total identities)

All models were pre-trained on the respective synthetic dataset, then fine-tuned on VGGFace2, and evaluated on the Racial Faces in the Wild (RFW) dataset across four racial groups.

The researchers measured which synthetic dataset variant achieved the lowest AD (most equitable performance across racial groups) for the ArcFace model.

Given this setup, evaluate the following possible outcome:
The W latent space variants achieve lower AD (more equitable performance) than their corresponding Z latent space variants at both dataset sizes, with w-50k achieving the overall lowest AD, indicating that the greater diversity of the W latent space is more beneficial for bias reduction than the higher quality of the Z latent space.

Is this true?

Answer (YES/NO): NO